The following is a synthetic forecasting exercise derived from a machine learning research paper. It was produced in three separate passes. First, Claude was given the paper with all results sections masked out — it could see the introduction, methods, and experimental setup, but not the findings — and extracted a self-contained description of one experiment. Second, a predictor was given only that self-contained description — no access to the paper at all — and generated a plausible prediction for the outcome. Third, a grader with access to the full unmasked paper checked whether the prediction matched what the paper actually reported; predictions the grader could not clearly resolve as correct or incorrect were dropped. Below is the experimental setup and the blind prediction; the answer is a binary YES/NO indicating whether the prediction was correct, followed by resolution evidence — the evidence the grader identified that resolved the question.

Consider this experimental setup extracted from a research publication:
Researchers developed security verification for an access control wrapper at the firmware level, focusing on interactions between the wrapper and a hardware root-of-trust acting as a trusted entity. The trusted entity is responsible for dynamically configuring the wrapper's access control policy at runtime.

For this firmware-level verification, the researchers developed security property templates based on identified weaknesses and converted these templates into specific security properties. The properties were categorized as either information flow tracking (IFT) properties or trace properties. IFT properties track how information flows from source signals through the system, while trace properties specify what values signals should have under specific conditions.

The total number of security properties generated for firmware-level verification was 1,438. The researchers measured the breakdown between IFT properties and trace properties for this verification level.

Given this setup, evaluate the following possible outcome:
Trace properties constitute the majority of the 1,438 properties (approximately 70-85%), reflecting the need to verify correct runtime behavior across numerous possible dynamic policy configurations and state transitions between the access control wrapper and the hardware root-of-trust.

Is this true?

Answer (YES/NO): NO